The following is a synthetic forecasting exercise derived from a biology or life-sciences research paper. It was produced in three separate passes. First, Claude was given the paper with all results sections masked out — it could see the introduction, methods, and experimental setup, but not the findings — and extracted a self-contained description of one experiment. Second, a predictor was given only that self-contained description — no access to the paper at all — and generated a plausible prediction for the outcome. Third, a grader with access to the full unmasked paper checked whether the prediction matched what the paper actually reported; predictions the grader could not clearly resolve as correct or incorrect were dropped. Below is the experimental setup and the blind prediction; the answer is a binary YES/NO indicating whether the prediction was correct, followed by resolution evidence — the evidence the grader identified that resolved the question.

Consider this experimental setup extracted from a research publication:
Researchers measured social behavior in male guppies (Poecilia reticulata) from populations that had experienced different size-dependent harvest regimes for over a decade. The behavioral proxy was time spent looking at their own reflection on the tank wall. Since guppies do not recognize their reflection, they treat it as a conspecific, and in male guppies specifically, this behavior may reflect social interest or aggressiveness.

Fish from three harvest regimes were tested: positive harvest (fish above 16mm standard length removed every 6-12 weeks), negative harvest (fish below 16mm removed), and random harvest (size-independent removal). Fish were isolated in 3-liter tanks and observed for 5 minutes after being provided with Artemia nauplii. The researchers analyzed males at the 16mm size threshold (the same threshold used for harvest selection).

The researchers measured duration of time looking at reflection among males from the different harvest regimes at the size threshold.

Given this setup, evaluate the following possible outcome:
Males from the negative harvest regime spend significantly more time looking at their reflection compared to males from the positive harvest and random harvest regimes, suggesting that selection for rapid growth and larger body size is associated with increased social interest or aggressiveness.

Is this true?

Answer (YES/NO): NO